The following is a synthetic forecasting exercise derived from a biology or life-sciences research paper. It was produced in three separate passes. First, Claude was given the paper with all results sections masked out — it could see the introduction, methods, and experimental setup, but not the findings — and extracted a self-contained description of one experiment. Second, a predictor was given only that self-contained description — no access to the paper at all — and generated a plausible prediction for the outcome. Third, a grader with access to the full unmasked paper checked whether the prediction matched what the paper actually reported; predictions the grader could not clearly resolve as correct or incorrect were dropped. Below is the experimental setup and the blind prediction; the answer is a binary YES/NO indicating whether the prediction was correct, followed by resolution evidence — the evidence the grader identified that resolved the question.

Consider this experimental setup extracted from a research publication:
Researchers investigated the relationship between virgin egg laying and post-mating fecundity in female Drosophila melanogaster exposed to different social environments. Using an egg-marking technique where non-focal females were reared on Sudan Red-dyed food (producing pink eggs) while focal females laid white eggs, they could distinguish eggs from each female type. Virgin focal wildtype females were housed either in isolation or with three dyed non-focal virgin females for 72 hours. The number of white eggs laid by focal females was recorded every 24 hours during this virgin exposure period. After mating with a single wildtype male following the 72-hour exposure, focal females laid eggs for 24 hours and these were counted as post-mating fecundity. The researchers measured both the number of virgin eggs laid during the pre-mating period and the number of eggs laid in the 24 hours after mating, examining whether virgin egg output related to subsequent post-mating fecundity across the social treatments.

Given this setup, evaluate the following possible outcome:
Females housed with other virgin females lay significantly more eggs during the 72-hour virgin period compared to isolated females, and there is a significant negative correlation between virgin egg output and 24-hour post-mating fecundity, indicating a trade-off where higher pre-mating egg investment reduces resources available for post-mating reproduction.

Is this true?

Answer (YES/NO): NO